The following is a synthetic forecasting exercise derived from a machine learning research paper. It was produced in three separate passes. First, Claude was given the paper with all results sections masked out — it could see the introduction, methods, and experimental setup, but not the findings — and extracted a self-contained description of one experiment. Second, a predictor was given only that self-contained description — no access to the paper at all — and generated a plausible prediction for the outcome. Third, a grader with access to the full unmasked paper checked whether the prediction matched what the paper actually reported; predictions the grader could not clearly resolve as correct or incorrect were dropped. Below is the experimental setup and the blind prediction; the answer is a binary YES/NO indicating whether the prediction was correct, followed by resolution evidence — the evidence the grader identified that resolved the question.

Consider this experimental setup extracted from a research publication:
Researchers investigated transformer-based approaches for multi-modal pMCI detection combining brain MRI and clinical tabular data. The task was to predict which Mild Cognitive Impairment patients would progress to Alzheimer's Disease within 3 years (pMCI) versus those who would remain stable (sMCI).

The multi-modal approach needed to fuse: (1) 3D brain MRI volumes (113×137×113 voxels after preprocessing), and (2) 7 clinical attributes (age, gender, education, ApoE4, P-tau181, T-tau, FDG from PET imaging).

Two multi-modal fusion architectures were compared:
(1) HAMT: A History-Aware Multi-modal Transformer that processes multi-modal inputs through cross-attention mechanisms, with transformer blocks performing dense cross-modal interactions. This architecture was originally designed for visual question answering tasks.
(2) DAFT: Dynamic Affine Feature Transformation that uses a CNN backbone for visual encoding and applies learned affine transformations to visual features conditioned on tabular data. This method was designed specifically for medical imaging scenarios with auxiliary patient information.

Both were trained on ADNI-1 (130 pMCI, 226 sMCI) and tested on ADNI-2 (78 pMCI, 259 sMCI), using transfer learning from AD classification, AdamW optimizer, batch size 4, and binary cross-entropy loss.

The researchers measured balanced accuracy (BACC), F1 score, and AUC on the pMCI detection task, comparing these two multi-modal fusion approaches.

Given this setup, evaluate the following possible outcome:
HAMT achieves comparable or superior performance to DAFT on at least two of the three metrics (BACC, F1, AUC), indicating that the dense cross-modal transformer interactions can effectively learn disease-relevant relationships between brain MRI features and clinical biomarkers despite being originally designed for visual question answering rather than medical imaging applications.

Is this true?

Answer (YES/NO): NO